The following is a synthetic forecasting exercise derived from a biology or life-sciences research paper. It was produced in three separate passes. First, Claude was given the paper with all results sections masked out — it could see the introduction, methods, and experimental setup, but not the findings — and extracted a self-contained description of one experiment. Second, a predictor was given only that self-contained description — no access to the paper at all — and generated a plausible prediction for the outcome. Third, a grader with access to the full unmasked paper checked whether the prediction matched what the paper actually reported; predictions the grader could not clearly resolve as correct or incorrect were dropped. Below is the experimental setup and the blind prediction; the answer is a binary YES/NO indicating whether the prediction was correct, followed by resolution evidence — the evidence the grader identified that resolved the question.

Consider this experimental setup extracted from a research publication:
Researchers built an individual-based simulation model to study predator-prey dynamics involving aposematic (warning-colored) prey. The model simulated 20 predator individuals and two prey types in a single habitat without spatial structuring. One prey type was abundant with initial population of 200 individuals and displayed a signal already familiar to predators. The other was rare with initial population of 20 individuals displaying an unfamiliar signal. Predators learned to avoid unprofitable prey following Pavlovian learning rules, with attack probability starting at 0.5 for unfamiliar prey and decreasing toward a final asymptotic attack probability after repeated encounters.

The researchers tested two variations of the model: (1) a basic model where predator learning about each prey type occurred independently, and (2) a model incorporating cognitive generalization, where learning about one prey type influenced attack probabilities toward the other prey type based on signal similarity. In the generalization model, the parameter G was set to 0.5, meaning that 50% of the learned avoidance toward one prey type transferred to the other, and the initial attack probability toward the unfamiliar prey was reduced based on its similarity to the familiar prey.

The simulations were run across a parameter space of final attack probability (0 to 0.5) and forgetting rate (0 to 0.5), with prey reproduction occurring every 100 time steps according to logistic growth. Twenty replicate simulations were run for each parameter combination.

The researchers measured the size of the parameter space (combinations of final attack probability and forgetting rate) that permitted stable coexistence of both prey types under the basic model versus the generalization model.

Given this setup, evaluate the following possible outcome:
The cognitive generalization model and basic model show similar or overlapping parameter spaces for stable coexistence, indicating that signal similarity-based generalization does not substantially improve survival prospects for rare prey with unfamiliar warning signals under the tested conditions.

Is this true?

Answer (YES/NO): NO